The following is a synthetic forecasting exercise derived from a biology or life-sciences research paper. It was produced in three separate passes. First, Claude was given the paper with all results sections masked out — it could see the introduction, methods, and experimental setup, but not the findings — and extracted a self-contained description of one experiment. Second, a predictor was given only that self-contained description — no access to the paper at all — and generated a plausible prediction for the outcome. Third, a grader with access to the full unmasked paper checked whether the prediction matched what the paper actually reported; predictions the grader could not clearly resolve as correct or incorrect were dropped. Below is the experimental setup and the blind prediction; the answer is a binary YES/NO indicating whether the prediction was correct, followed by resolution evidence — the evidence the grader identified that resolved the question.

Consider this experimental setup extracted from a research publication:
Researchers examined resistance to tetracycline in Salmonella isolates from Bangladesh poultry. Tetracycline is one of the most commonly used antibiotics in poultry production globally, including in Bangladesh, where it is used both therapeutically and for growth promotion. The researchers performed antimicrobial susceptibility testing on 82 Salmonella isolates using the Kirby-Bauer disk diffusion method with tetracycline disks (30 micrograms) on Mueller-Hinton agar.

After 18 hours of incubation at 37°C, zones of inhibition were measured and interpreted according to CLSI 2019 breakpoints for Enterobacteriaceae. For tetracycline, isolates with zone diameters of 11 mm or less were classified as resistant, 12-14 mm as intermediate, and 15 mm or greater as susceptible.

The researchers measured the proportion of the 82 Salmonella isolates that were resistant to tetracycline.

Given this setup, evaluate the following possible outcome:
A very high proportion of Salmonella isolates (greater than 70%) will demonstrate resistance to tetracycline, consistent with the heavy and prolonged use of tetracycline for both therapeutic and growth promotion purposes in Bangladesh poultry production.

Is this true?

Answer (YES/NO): YES